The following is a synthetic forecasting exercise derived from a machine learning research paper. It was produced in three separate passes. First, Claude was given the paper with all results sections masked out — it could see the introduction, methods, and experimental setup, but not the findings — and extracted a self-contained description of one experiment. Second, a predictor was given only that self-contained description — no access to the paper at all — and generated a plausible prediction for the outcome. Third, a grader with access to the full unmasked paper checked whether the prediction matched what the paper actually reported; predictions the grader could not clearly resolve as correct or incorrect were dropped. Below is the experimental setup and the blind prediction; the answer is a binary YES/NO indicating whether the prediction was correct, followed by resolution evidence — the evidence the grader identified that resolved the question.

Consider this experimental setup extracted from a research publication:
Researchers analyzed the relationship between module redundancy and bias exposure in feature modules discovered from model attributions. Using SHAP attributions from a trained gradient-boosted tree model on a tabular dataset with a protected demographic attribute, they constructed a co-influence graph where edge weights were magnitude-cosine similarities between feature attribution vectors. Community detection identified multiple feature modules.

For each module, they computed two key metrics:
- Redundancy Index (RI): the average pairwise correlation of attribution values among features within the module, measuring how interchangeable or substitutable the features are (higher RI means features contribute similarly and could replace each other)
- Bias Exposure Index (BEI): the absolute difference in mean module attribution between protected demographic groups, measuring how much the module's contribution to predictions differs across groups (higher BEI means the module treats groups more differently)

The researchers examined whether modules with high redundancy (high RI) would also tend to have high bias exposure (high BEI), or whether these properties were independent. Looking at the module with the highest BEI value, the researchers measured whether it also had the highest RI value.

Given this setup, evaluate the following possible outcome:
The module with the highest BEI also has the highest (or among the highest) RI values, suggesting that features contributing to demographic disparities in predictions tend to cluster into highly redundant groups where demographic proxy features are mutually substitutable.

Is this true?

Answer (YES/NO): YES